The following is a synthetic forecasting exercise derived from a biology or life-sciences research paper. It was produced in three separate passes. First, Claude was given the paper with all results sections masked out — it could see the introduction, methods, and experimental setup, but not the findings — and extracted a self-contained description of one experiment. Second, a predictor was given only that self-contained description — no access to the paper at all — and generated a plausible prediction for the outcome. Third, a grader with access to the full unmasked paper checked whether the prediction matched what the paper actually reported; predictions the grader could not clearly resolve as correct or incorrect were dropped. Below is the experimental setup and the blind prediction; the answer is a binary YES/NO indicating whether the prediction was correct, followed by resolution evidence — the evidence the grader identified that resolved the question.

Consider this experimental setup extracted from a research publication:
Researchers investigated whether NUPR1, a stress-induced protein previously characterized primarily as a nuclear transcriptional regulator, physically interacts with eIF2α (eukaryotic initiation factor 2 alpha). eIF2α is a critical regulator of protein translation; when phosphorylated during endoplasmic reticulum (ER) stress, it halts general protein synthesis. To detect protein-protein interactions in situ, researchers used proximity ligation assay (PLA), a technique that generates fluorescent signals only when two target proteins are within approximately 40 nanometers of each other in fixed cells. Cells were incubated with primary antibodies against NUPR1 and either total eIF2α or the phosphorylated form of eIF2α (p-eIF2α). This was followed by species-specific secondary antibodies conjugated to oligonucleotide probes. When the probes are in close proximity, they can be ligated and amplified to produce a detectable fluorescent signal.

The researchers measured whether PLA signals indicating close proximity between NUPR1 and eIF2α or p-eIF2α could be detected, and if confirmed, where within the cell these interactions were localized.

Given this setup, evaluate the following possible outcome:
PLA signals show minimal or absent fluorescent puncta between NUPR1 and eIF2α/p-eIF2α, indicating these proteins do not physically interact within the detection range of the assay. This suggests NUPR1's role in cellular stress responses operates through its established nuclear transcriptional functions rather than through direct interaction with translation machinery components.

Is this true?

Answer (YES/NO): NO